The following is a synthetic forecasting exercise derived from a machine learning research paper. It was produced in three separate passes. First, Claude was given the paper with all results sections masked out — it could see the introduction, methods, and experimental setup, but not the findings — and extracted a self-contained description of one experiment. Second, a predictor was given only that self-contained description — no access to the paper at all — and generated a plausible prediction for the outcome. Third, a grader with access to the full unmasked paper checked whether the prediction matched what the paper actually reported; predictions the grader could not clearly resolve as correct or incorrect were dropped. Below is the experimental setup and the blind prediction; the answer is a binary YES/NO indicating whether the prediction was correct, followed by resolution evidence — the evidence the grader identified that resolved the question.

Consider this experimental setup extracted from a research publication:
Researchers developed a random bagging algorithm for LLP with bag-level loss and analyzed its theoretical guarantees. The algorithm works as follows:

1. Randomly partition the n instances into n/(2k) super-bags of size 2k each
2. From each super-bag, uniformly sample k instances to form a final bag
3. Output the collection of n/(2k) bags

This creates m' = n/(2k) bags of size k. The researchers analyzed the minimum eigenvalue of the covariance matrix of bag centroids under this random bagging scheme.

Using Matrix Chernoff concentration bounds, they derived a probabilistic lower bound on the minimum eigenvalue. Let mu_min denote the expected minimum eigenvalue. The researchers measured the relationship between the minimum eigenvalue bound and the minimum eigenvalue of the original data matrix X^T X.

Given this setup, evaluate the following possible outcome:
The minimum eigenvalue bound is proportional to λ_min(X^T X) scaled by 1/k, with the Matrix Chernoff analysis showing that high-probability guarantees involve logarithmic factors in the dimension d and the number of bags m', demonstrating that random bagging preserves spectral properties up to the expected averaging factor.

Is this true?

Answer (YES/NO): NO